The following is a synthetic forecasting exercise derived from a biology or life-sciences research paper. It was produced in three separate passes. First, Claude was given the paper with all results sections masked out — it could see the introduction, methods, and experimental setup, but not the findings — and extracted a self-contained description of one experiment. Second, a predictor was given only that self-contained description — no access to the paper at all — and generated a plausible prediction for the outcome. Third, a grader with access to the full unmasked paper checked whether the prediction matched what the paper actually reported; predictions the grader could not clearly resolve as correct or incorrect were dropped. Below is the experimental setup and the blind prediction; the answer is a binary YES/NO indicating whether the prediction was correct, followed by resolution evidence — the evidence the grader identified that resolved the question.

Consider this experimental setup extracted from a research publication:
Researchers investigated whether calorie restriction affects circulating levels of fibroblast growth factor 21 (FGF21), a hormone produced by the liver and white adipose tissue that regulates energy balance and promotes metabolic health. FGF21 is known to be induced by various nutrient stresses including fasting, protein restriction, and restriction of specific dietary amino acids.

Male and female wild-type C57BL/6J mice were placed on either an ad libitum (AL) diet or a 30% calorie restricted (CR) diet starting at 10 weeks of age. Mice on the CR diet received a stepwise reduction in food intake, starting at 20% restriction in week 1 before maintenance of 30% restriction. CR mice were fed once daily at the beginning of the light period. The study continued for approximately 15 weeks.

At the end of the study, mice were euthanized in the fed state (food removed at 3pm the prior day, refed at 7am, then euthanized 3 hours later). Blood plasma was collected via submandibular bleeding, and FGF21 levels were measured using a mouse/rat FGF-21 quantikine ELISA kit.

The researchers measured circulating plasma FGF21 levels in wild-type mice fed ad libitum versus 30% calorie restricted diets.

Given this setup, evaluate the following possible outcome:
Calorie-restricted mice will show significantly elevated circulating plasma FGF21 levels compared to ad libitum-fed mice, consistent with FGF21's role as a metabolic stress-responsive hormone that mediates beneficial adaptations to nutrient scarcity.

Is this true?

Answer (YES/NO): NO